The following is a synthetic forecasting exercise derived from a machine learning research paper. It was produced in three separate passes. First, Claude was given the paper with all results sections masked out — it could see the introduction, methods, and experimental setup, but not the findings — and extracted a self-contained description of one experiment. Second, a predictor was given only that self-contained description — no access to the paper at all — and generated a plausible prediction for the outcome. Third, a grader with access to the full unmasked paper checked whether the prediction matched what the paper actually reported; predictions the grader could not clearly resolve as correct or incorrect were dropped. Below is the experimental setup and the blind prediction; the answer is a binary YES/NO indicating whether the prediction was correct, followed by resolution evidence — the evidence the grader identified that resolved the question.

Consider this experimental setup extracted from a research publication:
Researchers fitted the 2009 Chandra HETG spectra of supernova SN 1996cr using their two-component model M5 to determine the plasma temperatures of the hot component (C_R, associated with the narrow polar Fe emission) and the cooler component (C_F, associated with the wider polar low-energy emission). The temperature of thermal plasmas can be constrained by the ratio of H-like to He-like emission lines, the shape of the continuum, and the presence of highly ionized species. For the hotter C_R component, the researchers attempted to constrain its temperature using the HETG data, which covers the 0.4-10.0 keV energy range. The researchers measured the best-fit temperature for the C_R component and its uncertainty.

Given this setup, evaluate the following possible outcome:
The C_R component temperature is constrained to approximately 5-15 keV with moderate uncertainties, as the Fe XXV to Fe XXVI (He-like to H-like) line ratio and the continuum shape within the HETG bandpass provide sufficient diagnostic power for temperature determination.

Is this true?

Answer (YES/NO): NO